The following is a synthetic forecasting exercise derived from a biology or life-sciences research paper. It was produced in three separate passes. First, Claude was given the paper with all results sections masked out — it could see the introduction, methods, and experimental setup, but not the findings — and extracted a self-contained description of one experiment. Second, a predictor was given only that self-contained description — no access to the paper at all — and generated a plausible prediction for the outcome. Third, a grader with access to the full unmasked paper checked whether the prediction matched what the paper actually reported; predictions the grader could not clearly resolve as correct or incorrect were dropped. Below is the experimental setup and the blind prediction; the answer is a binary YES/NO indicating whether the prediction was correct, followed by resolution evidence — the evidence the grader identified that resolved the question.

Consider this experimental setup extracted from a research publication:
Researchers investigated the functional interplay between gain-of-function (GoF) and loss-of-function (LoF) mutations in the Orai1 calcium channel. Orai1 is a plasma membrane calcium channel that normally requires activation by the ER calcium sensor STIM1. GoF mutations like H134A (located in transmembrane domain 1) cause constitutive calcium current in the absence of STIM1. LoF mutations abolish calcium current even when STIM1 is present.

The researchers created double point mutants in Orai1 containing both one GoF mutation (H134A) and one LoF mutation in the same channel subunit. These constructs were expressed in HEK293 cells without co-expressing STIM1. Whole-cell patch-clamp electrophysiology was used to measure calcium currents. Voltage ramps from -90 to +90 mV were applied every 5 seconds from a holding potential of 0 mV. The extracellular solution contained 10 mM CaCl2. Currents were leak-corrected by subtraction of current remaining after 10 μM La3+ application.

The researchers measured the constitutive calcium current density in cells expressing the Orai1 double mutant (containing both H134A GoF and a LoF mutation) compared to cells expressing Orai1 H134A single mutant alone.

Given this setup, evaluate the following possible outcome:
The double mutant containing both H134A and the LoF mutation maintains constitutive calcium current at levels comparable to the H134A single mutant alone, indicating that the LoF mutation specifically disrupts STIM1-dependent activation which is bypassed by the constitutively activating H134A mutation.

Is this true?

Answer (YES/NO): NO